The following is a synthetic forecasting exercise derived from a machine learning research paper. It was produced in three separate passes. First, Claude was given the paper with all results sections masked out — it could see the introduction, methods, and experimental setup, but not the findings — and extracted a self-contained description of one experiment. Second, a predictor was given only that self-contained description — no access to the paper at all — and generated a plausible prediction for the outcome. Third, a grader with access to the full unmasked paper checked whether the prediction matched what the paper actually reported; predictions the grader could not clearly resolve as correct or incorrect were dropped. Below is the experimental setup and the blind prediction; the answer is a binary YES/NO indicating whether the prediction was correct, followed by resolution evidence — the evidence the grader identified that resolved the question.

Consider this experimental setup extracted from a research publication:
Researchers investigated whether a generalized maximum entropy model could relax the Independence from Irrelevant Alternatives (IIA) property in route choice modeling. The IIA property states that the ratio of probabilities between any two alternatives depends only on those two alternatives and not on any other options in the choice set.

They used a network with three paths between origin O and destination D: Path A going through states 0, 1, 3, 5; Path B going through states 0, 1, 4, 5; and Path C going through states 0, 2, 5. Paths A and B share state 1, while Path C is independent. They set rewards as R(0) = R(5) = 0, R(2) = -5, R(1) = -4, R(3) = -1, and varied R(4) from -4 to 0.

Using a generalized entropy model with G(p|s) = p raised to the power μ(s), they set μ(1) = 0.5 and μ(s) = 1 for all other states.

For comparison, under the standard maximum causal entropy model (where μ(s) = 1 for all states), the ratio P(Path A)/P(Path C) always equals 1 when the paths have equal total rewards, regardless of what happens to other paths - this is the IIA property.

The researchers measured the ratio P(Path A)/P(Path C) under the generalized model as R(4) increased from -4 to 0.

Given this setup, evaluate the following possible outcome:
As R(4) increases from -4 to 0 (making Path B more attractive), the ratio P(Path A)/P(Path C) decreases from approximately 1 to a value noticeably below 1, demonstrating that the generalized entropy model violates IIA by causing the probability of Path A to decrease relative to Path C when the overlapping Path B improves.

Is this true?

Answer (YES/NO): YES